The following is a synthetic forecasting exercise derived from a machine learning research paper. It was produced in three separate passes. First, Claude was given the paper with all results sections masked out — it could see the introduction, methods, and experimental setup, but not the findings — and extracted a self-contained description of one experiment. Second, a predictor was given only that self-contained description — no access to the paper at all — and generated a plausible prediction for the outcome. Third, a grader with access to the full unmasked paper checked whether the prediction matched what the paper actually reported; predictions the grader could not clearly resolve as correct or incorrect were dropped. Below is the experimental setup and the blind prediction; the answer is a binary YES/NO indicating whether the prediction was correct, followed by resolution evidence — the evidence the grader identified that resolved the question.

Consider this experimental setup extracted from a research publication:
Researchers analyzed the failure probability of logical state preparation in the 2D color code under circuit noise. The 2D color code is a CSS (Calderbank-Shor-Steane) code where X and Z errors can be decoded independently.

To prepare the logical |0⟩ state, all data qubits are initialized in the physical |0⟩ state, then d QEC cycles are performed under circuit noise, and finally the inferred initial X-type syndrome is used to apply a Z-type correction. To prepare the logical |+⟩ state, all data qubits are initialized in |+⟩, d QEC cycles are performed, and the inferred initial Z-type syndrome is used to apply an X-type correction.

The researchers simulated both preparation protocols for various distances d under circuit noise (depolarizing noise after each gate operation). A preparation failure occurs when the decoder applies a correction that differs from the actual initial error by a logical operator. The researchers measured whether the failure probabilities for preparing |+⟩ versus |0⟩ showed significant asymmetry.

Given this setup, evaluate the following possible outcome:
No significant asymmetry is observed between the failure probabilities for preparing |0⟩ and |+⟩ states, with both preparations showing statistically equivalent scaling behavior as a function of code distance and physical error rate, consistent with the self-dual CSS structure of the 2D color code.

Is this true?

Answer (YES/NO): YES